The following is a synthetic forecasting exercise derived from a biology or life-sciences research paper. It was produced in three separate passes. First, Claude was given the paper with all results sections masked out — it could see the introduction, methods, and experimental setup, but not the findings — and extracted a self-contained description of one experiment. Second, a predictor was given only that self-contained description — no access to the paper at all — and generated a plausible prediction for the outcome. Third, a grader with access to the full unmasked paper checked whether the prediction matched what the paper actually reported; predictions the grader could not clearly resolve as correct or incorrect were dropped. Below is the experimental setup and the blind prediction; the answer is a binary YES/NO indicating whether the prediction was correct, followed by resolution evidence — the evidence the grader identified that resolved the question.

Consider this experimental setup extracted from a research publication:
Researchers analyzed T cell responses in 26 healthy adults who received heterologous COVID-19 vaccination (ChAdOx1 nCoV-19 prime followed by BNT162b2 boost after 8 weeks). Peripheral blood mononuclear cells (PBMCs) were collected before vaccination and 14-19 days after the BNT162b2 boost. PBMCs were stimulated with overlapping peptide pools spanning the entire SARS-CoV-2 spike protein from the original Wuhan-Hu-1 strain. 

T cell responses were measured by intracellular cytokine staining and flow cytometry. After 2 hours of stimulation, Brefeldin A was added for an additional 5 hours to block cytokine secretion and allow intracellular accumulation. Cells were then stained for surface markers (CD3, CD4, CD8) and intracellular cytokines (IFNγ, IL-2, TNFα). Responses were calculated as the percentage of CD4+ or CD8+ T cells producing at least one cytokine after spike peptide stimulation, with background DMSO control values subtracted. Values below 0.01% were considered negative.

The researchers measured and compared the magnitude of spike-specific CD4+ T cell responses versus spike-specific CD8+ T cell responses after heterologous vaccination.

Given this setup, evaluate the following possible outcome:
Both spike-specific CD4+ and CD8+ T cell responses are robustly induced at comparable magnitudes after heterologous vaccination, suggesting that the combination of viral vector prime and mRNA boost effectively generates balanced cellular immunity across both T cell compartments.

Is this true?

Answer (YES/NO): NO